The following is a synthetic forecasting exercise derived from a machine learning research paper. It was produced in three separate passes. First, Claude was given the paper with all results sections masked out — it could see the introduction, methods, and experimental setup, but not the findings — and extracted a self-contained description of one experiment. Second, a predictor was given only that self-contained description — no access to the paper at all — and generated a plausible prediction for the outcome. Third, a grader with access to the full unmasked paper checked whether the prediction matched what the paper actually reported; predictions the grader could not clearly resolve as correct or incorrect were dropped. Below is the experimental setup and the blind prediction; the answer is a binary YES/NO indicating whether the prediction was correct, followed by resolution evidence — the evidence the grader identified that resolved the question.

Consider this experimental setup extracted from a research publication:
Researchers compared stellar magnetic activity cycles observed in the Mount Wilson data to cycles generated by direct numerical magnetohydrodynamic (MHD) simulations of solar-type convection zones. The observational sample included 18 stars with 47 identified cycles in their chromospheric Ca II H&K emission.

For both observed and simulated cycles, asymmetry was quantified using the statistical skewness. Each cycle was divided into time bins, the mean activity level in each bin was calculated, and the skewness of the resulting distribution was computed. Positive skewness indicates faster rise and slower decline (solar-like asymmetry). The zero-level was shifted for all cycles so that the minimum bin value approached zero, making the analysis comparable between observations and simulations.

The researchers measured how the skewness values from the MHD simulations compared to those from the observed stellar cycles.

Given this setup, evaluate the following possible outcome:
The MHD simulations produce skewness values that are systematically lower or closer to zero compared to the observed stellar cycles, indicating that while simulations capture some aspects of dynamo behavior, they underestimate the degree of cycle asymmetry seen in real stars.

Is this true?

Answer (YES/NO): YES